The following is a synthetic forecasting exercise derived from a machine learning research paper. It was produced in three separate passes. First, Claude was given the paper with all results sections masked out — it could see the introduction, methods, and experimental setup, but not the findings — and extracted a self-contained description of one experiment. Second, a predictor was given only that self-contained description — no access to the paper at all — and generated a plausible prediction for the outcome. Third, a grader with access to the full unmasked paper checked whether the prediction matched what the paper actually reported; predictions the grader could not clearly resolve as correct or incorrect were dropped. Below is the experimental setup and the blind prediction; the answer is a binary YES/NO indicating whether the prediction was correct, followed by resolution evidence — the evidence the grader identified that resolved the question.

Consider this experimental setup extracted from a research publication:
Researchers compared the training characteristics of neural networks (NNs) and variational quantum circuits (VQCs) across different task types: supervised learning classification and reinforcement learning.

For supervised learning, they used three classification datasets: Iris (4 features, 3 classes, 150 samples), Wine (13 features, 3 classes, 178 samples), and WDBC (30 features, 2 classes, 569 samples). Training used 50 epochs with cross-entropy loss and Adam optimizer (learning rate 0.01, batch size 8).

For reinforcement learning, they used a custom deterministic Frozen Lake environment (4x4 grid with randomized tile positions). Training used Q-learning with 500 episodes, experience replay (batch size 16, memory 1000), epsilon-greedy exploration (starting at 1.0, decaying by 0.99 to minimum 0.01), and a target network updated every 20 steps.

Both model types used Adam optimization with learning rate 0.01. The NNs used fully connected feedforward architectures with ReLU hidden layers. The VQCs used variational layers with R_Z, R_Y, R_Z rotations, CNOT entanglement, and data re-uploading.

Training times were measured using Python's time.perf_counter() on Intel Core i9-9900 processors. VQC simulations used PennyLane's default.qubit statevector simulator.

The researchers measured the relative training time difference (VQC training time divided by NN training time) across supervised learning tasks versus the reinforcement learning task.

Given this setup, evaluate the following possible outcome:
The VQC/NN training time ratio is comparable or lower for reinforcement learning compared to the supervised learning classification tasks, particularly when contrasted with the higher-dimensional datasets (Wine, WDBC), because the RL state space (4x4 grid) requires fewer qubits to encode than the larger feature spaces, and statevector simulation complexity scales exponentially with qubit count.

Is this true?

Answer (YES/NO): YES